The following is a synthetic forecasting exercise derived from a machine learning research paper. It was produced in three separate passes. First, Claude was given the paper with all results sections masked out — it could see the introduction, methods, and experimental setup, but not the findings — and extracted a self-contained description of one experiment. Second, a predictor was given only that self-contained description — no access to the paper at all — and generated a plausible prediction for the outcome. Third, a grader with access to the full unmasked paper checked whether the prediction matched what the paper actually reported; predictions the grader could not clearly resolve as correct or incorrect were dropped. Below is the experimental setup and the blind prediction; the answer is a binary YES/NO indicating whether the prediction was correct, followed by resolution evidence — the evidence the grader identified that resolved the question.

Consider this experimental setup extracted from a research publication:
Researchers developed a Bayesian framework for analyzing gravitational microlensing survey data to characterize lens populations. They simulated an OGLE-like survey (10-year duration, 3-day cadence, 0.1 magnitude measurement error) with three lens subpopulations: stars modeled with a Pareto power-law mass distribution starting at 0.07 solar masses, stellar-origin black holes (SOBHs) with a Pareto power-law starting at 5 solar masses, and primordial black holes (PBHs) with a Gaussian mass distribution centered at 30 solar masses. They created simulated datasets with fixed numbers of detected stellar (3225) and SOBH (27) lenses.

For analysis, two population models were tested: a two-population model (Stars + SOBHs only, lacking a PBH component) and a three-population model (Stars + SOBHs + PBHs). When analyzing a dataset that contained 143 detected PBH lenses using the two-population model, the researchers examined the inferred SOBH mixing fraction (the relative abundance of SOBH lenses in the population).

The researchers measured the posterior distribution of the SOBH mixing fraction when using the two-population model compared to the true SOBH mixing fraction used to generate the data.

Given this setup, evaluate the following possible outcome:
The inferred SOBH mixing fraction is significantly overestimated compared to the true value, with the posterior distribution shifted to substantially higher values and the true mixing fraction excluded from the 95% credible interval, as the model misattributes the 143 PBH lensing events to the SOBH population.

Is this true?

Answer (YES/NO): YES